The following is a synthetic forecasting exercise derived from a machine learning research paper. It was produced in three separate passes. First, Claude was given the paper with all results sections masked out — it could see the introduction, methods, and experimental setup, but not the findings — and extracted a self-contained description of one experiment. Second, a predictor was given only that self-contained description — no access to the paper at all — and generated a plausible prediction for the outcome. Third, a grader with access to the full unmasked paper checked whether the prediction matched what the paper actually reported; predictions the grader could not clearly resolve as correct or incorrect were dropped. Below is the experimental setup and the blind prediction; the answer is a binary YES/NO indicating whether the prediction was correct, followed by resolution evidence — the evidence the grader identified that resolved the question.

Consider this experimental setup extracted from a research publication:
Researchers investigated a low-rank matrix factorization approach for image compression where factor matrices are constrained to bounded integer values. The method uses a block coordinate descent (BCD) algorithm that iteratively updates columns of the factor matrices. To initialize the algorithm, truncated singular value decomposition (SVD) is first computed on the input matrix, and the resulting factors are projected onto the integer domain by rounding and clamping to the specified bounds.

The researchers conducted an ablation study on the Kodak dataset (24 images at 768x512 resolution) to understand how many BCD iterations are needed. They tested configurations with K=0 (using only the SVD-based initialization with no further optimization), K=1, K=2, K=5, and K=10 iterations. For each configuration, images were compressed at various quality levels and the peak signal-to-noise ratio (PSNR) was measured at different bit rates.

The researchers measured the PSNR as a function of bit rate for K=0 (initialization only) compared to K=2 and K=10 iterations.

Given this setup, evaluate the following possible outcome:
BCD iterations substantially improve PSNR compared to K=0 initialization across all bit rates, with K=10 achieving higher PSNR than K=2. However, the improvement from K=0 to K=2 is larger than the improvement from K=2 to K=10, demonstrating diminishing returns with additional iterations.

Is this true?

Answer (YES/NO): YES